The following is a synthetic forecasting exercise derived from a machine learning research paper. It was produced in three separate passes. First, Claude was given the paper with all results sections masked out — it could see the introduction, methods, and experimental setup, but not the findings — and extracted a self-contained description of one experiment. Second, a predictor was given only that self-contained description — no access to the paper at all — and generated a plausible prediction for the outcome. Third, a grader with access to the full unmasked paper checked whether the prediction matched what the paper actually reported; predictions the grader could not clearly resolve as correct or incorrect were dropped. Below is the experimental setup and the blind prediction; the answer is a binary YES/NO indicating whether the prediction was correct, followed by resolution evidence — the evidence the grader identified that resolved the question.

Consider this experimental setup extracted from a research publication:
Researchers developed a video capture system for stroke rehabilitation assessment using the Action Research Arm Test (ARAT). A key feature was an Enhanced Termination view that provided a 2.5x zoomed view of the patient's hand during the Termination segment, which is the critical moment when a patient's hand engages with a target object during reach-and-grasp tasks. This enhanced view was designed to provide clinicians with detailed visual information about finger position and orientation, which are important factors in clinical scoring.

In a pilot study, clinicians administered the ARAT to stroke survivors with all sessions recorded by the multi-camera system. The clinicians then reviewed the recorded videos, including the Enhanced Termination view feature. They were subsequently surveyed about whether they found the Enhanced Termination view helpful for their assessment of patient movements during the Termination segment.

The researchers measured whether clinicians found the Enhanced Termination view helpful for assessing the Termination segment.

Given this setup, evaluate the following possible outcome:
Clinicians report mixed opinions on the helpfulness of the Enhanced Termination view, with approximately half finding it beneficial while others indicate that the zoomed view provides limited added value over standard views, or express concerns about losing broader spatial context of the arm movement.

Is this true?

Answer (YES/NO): NO